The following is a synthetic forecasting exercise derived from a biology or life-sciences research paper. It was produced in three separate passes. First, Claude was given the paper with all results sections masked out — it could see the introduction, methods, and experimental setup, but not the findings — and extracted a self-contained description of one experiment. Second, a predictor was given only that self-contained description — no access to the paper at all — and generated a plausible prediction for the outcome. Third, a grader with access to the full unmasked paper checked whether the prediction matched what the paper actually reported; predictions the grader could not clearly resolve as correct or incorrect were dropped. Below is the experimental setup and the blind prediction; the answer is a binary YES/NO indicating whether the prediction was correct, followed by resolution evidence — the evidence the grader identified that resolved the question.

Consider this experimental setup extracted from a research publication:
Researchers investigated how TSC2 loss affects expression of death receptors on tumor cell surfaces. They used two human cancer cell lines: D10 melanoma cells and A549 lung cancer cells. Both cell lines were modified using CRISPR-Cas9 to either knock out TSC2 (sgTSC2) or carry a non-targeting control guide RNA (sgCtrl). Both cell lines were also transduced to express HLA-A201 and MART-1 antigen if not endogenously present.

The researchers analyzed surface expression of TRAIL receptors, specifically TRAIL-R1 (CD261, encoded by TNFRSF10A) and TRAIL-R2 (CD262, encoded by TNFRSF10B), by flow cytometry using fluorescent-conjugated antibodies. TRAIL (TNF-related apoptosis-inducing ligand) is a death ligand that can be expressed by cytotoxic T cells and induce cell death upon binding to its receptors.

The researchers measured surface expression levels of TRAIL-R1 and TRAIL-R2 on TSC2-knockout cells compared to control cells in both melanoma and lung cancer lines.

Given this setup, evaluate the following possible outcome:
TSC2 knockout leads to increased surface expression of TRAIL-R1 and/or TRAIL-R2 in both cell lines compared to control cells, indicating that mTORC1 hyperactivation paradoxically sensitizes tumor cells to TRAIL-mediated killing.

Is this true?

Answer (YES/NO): YES